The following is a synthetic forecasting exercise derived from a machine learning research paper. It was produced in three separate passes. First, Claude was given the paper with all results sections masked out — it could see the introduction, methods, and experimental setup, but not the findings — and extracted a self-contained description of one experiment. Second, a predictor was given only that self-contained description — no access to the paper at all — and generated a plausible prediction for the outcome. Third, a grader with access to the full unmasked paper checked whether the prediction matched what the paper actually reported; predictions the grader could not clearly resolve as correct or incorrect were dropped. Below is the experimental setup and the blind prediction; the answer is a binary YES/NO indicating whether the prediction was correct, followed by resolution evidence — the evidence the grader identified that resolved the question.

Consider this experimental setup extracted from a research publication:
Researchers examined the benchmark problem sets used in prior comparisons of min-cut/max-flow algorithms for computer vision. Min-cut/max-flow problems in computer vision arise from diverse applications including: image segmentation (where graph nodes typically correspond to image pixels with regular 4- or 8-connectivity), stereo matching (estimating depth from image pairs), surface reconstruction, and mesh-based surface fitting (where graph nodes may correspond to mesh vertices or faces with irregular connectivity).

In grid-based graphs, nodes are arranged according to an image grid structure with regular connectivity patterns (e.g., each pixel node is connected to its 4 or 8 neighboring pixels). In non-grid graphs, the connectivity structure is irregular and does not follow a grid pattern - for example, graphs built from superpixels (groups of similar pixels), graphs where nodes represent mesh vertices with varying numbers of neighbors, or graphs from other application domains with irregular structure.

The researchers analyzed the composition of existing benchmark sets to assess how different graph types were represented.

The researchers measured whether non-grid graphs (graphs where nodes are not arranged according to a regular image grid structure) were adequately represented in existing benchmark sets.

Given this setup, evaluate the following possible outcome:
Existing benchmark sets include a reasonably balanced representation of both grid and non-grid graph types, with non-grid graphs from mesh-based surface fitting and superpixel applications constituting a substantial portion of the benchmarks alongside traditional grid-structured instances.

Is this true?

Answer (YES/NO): NO